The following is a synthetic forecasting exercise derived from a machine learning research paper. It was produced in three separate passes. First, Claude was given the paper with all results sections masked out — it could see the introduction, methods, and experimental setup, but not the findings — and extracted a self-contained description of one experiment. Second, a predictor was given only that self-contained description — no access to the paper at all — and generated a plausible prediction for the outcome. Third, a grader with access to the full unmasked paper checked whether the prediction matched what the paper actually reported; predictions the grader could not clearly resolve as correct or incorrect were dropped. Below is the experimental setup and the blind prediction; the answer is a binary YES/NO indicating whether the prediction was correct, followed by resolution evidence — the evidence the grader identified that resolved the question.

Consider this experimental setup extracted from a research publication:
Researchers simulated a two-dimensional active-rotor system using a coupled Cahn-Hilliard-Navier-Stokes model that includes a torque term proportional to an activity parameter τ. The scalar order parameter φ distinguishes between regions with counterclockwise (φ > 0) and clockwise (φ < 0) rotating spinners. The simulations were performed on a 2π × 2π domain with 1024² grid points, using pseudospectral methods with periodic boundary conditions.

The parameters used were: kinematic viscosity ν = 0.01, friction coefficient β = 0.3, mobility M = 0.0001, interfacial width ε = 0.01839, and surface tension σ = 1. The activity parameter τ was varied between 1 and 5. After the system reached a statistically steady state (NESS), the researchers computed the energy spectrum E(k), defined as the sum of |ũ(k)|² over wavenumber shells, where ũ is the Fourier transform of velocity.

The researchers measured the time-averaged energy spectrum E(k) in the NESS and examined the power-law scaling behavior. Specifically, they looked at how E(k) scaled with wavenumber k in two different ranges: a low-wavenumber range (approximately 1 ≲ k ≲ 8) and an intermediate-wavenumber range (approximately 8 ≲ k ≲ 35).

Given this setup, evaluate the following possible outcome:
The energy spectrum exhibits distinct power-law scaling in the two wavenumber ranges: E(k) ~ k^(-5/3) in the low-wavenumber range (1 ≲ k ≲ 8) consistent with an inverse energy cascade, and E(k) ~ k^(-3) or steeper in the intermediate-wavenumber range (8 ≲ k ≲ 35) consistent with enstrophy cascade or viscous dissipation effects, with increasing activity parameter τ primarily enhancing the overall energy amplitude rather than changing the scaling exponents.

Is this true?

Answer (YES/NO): NO